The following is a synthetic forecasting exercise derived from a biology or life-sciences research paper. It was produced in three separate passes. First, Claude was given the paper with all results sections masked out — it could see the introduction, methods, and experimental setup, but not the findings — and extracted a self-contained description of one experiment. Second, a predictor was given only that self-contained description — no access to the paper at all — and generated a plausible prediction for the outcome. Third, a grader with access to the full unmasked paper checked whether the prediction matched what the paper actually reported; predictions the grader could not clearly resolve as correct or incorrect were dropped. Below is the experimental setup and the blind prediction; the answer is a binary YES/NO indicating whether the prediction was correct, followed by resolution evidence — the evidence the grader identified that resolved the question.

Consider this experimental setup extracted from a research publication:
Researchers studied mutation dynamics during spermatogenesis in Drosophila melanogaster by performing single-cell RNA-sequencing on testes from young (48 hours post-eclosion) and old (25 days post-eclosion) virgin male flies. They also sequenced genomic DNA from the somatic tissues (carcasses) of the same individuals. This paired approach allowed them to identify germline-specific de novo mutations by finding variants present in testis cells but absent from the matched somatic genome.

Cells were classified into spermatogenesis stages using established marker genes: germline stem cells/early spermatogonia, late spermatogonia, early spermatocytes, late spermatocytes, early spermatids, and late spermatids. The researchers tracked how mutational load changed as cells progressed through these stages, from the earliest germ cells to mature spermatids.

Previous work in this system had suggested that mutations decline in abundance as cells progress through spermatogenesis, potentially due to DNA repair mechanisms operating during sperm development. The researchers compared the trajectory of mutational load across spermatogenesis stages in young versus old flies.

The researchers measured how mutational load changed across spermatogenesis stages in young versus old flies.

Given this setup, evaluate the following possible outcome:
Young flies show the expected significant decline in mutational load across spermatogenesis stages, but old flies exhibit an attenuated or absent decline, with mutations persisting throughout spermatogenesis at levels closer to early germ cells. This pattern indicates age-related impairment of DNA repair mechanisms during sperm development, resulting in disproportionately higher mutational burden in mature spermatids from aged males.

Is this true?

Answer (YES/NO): YES